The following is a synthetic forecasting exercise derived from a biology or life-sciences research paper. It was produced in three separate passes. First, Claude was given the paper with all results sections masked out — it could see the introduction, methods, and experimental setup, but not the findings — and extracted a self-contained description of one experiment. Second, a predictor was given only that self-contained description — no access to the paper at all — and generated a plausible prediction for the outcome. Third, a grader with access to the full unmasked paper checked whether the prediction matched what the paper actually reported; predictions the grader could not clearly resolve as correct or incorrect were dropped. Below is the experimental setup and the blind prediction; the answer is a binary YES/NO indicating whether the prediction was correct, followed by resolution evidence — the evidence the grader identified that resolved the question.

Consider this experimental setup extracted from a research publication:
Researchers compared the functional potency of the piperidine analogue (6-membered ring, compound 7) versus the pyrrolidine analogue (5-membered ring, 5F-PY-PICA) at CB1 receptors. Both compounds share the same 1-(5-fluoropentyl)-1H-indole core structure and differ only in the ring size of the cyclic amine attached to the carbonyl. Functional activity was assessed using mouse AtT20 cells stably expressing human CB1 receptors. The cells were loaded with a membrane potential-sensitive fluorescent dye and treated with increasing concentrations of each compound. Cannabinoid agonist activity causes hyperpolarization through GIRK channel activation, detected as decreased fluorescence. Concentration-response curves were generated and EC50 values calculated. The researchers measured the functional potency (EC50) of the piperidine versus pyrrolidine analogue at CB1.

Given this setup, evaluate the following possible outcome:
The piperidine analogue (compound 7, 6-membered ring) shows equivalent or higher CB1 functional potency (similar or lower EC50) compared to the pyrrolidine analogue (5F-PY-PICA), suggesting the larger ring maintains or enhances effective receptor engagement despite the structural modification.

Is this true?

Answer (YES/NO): NO